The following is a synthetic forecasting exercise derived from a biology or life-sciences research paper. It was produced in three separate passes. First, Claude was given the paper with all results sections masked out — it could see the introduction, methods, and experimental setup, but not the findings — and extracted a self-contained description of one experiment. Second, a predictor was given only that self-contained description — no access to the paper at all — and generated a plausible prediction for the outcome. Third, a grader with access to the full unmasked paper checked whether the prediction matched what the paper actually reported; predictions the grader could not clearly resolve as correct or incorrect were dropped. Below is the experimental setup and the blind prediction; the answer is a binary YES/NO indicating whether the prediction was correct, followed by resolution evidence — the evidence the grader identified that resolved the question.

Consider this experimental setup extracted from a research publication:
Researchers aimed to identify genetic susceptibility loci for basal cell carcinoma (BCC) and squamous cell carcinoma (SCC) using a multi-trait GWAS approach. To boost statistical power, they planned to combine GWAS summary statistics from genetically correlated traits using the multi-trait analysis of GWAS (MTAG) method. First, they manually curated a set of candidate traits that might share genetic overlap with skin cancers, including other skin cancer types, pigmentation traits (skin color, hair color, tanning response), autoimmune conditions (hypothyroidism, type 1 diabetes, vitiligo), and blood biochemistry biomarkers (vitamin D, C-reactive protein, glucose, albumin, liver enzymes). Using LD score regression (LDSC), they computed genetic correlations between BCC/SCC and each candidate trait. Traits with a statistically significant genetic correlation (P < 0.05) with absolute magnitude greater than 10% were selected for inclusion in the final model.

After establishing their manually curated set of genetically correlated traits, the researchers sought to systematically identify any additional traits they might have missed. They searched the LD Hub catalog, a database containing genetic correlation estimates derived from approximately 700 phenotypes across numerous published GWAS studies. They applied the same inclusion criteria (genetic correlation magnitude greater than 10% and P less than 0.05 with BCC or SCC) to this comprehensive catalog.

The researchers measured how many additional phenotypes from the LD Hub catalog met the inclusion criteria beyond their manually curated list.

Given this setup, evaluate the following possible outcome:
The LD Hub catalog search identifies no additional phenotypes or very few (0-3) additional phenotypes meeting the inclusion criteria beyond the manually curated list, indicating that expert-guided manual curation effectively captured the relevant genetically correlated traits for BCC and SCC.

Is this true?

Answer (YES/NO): YES